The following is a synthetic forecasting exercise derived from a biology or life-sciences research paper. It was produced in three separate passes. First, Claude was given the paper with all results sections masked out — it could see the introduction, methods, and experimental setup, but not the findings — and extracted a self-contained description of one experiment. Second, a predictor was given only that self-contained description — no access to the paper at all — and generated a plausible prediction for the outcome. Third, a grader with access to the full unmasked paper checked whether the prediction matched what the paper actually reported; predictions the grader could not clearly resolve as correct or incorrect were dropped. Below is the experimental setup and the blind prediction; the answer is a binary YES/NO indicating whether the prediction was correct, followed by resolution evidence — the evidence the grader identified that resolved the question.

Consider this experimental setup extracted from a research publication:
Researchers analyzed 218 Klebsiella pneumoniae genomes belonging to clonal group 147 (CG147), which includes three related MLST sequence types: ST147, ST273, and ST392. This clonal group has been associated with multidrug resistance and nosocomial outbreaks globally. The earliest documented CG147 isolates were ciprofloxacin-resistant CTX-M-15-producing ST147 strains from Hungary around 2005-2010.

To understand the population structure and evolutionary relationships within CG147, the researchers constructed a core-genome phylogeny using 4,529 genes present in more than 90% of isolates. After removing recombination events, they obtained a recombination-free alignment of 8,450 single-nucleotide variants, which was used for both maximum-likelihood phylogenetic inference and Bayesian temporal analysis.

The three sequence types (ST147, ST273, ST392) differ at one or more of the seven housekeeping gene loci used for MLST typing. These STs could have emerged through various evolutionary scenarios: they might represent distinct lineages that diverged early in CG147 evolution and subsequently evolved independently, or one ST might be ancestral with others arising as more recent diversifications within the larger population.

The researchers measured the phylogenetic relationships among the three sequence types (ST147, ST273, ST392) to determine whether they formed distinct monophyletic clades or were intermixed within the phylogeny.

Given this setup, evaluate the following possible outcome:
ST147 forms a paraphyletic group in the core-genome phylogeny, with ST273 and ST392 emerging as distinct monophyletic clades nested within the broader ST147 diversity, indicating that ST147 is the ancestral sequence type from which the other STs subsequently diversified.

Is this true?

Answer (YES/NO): NO